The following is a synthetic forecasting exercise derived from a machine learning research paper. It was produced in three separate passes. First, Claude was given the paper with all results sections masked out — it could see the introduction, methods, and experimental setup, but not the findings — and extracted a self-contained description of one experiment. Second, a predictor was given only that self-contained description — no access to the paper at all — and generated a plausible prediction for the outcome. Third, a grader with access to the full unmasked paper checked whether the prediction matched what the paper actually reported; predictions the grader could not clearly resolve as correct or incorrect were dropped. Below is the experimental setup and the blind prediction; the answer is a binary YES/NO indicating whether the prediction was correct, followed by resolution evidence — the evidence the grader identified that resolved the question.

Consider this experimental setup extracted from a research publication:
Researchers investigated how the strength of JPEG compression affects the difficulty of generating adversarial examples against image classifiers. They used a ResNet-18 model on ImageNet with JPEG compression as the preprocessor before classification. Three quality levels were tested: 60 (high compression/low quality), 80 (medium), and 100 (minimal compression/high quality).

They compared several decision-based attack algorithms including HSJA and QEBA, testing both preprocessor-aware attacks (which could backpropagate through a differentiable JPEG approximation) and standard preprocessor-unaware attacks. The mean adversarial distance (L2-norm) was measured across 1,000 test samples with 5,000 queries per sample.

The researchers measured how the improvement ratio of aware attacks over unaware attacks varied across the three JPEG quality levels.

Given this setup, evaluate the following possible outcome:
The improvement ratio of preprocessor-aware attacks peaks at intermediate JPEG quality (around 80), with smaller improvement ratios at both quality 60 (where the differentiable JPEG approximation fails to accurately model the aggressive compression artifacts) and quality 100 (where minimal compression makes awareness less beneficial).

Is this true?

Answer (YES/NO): NO